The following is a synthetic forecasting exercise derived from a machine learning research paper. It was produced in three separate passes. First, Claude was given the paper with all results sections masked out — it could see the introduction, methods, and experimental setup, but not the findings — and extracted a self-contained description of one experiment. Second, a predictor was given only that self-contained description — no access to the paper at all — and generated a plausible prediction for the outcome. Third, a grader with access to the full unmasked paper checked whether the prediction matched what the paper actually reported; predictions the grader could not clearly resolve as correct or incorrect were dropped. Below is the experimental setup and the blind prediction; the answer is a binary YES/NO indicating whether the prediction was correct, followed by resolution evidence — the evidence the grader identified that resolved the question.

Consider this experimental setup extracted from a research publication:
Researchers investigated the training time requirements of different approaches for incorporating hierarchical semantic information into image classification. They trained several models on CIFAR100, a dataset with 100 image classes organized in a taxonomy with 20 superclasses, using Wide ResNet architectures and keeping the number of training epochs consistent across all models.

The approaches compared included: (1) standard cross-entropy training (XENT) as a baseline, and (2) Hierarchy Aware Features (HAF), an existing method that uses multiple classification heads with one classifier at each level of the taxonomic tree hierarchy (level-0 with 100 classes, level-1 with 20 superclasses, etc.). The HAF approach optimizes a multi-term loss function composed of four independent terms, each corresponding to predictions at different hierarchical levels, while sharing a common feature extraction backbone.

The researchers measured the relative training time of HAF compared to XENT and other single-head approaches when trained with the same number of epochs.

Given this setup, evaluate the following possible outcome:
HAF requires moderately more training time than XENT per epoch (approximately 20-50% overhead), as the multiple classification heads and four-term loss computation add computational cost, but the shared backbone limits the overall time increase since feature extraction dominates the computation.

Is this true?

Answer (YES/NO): NO